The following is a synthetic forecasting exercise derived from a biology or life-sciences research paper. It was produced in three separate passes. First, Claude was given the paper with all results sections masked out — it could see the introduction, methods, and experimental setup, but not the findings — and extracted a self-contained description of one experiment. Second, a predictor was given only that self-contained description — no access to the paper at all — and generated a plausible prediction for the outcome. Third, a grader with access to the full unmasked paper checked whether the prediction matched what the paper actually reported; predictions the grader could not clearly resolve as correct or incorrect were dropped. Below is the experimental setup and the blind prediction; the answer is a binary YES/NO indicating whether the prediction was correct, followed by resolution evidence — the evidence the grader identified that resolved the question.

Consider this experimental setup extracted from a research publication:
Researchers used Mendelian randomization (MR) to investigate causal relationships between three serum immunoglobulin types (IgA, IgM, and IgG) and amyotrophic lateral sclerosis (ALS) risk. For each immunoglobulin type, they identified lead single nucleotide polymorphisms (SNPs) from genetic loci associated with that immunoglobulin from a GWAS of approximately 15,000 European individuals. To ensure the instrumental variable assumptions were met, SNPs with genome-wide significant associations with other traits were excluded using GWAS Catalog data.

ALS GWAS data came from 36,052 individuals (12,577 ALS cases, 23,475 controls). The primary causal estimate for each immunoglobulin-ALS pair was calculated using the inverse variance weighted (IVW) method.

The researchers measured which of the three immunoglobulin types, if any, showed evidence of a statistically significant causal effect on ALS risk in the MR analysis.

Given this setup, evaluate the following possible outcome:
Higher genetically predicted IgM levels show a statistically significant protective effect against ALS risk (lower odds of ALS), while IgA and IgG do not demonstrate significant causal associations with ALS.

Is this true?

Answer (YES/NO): NO